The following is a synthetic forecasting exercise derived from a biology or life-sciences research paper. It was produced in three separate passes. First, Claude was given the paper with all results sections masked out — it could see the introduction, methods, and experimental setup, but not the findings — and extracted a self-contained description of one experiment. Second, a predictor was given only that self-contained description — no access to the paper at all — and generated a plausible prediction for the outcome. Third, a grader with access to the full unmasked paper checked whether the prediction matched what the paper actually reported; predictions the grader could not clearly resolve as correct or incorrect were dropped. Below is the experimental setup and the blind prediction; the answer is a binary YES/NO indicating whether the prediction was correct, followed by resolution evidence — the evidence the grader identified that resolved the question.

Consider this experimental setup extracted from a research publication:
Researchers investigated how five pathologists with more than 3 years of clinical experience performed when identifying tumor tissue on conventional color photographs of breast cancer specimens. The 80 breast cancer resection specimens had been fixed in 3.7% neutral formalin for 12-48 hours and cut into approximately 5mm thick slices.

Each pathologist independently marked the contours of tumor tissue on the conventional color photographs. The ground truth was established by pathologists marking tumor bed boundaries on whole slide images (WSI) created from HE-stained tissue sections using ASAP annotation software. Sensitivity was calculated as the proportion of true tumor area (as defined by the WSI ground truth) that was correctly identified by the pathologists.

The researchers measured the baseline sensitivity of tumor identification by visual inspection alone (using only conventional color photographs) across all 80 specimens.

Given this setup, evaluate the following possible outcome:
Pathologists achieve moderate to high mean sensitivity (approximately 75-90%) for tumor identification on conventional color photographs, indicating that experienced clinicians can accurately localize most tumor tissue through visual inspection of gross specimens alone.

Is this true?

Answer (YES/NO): YES